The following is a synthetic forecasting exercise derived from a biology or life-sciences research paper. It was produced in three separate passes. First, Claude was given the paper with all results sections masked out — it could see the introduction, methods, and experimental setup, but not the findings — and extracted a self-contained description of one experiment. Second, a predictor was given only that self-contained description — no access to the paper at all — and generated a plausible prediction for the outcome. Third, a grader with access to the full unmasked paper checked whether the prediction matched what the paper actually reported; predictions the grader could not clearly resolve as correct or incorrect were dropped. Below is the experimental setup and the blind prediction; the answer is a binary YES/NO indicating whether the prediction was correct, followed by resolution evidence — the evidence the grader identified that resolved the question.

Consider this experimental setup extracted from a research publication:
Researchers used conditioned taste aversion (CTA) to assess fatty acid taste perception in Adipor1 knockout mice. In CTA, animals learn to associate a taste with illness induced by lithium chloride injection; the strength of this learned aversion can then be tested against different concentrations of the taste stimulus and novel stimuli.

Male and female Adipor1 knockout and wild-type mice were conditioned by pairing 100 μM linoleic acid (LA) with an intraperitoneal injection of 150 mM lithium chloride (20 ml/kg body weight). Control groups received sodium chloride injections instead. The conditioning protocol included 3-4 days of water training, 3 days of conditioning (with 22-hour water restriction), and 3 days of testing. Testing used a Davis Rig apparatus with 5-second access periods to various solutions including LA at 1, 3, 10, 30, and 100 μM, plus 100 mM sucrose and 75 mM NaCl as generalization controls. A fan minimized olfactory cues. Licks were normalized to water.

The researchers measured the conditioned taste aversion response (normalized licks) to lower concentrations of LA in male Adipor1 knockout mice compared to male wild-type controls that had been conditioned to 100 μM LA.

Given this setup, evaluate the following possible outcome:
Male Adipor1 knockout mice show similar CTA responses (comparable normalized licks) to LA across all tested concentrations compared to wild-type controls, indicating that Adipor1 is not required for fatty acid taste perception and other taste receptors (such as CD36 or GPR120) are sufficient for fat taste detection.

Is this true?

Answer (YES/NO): YES